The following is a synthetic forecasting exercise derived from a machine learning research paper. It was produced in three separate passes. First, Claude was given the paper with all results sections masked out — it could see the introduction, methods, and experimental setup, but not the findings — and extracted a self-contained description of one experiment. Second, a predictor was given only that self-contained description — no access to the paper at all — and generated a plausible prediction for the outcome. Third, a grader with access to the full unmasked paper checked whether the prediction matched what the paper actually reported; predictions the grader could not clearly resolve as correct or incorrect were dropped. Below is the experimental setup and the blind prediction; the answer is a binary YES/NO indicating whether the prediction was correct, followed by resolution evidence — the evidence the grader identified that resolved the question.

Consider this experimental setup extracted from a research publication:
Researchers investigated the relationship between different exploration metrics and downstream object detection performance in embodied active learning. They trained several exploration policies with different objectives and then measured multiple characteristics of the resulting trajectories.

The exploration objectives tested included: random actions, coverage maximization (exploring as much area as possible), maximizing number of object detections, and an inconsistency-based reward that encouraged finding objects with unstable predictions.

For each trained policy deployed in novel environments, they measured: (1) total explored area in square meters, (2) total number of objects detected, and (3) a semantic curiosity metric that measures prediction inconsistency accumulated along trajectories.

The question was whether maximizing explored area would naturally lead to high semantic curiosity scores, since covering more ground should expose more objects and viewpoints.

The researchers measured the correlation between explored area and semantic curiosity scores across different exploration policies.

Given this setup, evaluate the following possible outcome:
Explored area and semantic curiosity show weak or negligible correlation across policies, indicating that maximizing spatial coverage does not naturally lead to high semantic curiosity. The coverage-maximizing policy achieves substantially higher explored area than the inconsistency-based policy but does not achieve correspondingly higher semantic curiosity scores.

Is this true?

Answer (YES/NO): YES